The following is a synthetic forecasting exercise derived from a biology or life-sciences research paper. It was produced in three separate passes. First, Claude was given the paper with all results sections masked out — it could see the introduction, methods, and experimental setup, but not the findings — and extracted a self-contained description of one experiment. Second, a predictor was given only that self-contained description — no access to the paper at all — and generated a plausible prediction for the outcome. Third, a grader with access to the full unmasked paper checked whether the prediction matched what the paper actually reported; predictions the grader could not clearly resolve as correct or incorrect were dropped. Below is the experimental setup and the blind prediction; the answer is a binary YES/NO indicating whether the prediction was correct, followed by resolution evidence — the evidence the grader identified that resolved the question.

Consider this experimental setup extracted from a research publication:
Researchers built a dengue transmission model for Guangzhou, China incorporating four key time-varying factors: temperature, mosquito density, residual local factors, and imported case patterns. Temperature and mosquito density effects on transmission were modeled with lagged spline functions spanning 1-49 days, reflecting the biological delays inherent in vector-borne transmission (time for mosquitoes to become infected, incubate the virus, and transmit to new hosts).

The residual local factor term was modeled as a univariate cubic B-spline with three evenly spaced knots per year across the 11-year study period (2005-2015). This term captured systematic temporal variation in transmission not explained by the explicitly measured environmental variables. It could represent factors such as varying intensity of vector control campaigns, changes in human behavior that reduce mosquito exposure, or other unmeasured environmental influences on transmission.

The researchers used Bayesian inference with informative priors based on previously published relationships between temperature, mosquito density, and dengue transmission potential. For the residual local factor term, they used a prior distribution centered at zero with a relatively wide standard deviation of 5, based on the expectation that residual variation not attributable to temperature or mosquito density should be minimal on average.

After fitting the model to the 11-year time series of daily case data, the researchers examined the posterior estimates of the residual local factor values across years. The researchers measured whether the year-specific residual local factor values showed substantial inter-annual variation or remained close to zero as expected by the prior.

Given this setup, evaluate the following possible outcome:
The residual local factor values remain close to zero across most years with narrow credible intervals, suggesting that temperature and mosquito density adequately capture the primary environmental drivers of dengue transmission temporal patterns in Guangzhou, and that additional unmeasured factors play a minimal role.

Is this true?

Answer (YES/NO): NO